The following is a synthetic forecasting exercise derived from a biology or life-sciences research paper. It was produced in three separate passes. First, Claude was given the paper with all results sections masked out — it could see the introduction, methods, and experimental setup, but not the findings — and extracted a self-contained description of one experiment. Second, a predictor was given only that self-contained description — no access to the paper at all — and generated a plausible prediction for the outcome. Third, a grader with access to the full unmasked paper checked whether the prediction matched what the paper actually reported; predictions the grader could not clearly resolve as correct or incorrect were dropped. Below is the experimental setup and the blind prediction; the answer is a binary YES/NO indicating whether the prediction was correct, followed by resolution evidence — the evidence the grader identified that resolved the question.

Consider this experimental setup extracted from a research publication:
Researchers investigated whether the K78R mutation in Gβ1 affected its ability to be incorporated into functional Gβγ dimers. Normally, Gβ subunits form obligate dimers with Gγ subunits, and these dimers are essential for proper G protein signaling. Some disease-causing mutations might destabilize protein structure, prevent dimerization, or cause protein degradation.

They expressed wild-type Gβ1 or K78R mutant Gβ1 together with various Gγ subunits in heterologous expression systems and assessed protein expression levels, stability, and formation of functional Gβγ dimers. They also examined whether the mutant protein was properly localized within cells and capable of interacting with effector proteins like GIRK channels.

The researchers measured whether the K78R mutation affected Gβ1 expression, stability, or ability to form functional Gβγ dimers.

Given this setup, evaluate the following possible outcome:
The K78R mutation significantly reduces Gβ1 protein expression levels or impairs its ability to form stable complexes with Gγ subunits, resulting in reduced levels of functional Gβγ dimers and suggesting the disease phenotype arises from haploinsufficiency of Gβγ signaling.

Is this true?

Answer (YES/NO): NO